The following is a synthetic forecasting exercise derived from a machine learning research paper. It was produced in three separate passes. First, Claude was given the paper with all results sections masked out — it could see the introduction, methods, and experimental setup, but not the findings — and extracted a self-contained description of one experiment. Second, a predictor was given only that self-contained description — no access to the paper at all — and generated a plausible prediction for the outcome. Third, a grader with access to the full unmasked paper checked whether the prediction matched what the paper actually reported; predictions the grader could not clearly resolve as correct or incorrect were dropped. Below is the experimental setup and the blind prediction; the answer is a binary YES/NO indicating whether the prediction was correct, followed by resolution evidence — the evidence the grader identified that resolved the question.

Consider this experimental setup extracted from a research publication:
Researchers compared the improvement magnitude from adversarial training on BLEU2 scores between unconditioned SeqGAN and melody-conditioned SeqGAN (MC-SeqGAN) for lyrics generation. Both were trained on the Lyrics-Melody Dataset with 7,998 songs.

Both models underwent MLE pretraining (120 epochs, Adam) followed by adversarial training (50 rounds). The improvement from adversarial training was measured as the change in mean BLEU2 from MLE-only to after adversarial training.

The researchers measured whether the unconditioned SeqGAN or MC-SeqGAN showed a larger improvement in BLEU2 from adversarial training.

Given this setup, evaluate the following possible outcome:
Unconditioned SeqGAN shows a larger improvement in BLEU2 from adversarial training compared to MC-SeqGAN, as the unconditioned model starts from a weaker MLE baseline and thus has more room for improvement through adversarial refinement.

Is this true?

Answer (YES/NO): YES